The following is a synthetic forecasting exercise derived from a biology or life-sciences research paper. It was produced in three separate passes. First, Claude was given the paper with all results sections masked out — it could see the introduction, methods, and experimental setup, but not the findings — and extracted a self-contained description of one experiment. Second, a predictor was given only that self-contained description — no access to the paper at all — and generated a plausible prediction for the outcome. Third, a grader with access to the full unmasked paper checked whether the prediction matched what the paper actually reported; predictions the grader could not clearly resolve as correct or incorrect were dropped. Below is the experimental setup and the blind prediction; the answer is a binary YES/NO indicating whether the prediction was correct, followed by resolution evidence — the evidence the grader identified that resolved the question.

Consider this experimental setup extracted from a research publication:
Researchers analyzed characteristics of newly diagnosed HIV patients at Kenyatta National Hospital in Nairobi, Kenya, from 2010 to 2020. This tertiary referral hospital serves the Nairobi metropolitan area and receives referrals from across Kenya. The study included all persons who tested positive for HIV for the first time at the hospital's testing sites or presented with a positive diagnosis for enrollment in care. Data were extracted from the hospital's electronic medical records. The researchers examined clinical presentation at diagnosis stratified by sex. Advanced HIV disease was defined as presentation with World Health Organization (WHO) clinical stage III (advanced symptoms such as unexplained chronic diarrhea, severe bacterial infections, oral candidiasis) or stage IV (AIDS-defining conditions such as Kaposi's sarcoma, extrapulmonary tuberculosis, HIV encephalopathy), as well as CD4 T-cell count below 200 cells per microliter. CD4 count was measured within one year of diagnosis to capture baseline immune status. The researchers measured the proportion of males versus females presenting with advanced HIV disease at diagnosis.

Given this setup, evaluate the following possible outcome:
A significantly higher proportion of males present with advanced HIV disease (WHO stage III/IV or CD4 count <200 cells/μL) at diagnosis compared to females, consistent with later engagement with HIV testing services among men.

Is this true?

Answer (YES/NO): YES